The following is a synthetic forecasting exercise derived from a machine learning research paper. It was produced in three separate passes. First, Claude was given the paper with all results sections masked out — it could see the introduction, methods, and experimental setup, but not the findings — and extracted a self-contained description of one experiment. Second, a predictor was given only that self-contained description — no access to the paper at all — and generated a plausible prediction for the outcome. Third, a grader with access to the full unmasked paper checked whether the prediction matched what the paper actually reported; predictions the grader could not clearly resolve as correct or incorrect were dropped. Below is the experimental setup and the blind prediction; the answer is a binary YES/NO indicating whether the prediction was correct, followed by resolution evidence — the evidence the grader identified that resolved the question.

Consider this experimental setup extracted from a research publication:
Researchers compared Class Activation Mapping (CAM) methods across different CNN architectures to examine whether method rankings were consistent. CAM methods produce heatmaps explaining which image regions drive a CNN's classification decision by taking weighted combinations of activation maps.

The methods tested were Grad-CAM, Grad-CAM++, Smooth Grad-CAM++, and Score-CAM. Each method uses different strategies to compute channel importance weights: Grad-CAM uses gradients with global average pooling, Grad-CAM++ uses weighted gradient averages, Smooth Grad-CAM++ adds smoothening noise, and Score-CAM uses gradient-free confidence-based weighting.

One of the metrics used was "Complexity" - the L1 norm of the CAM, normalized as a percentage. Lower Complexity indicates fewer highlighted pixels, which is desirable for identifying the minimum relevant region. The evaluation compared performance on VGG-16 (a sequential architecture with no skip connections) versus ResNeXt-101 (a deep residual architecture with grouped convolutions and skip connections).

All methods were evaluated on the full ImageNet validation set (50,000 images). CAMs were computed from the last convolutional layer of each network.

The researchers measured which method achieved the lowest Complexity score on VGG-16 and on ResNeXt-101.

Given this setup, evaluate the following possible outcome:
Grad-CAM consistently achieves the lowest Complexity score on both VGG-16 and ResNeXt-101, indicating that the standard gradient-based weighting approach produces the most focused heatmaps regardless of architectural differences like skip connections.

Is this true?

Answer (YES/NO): NO